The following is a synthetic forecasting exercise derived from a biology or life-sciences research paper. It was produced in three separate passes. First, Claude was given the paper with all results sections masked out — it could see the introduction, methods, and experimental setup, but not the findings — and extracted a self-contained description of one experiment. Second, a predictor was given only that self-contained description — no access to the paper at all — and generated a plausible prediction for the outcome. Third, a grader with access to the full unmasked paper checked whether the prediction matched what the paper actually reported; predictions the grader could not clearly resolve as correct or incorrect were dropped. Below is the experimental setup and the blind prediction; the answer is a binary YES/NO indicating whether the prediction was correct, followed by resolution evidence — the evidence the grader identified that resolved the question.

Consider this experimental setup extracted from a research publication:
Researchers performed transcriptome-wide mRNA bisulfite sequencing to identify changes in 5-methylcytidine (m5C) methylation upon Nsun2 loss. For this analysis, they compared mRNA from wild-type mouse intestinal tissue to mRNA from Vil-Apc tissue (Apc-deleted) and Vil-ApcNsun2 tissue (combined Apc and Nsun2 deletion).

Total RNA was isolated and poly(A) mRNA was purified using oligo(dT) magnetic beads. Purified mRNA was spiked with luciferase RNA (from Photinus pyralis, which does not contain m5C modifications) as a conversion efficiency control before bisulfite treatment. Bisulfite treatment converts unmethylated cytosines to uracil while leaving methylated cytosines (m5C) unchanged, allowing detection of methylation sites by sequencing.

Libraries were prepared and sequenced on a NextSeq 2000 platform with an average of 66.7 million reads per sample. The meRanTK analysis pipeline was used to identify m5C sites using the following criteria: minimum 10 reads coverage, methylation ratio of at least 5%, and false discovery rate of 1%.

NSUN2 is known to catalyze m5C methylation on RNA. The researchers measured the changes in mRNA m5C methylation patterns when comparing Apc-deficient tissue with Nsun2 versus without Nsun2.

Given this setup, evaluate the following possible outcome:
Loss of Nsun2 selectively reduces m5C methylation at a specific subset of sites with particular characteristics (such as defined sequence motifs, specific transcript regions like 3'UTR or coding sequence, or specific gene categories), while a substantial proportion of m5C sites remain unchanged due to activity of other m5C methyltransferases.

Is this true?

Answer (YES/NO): YES